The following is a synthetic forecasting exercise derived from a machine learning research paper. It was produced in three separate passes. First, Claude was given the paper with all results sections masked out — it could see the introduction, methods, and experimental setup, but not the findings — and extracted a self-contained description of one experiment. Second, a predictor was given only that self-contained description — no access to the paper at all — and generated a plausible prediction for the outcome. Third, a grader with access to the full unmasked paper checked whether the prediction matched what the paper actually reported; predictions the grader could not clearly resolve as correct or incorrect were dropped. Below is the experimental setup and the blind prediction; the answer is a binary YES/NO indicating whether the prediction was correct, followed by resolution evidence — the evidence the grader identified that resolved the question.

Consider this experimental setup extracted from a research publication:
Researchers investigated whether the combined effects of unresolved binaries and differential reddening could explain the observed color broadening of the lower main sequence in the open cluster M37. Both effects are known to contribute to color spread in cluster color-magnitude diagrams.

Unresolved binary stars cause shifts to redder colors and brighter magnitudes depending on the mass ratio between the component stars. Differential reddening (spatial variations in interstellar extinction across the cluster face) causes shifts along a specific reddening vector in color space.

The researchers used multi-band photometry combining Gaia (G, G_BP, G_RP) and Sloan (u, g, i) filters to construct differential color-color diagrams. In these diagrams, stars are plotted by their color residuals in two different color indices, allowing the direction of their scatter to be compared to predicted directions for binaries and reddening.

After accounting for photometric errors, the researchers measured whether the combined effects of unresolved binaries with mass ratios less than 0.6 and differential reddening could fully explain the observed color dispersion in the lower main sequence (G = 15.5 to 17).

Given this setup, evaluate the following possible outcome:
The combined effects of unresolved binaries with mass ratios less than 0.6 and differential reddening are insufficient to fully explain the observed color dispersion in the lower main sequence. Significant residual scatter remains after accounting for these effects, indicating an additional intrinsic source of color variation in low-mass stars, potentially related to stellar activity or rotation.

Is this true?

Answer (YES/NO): NO